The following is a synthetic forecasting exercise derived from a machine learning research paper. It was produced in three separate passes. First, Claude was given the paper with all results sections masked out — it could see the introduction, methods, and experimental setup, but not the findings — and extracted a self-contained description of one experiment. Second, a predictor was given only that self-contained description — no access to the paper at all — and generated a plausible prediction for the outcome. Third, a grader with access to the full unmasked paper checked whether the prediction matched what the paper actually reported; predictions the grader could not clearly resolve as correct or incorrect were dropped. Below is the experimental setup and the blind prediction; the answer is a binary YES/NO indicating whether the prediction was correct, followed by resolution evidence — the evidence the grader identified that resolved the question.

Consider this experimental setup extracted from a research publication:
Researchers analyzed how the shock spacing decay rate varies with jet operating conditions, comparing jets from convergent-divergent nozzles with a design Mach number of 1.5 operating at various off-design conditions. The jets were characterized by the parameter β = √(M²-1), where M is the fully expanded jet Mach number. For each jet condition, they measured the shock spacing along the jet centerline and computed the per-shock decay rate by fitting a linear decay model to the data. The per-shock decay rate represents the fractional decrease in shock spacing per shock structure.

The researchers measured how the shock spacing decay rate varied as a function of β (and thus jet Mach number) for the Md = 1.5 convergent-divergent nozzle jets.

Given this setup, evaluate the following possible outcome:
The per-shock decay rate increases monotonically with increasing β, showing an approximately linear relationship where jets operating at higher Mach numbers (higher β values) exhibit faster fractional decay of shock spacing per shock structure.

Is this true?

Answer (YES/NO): NO